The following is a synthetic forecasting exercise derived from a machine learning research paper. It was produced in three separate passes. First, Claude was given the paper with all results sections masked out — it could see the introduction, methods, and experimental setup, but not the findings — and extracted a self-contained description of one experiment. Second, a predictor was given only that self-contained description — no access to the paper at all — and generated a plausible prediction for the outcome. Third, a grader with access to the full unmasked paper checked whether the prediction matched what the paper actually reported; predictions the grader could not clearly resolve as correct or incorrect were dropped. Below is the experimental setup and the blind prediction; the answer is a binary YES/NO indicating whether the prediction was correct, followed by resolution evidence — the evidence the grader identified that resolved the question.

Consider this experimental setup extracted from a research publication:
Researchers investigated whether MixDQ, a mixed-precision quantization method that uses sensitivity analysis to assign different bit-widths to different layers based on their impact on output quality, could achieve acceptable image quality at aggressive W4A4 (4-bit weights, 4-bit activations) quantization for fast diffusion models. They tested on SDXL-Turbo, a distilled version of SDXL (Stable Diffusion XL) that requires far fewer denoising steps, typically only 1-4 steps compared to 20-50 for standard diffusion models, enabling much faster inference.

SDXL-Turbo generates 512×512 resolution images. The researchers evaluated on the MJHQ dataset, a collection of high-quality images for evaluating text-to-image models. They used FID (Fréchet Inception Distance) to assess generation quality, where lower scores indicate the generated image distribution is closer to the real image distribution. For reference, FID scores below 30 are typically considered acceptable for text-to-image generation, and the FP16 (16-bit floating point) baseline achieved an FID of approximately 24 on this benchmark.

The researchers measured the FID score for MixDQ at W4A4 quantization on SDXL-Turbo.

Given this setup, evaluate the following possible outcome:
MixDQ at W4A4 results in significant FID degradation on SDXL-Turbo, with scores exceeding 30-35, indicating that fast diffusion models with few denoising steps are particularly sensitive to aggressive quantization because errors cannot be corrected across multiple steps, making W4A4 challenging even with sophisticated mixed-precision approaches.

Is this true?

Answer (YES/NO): YES